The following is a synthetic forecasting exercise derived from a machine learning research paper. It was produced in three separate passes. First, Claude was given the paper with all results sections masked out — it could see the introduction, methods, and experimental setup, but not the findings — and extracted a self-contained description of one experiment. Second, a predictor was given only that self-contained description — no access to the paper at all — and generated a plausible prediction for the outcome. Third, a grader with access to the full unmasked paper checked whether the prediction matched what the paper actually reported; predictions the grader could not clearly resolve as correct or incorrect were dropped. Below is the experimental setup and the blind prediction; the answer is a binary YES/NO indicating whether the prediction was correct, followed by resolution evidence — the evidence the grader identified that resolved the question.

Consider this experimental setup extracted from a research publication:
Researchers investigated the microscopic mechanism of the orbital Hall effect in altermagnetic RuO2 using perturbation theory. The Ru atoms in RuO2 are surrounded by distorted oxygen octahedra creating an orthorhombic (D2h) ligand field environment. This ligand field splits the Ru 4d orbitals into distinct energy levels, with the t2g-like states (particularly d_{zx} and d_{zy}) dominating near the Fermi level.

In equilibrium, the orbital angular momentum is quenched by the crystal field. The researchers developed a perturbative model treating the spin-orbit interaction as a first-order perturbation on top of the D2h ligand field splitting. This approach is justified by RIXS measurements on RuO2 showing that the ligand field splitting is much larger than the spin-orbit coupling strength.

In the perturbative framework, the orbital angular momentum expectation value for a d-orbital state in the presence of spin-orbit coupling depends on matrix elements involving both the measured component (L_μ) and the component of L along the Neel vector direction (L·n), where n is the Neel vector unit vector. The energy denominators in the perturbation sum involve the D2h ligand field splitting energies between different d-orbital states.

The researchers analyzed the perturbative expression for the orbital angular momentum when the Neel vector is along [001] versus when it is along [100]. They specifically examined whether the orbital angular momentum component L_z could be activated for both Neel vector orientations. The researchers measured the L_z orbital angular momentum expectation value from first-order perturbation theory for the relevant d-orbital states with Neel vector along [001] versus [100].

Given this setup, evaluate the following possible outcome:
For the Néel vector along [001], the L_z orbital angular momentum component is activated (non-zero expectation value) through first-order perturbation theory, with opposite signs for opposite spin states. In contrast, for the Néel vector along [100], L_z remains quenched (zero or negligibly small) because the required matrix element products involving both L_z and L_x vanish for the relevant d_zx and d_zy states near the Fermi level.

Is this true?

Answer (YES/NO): YES